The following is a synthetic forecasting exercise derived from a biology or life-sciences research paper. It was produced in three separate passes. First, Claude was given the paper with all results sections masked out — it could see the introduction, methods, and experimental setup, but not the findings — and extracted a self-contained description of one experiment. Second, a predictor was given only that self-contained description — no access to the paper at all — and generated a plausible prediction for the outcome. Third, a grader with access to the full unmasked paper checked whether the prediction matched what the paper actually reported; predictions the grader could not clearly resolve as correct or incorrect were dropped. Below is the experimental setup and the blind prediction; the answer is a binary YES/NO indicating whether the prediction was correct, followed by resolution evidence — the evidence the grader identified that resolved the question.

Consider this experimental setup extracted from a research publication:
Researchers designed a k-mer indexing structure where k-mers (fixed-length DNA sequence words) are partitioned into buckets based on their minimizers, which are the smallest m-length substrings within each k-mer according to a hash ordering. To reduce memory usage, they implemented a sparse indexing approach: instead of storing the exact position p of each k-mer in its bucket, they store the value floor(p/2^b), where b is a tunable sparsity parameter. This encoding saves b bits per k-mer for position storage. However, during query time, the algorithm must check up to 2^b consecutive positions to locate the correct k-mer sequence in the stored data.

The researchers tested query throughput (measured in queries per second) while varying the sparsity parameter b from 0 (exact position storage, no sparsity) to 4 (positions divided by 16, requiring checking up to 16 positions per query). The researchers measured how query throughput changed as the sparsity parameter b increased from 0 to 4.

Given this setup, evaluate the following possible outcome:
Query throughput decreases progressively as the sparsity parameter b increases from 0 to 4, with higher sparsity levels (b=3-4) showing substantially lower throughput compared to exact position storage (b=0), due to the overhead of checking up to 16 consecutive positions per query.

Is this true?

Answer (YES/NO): NO